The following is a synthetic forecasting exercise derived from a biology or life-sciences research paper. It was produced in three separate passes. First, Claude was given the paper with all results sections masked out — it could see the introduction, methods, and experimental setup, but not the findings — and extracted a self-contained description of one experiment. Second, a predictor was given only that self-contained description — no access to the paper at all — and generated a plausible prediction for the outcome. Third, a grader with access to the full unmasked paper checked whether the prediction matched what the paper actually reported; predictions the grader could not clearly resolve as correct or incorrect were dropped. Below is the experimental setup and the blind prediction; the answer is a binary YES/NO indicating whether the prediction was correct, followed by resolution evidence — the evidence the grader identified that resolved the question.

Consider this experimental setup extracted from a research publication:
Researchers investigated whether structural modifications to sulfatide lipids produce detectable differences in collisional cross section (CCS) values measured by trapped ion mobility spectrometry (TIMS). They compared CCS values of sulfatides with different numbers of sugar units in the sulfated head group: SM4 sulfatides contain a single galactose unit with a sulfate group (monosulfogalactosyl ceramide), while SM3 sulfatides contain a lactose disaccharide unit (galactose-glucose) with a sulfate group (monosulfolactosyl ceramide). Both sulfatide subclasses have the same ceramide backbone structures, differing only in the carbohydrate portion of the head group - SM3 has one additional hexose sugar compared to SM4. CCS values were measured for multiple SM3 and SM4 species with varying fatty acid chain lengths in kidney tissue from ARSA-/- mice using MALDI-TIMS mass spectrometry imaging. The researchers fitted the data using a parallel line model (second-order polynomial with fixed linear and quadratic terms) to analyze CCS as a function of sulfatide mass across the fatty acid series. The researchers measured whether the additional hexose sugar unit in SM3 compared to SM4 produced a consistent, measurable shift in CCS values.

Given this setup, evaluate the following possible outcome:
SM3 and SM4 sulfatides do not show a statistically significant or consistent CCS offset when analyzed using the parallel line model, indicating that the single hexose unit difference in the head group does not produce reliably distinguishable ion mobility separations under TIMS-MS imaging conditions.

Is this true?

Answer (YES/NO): NO